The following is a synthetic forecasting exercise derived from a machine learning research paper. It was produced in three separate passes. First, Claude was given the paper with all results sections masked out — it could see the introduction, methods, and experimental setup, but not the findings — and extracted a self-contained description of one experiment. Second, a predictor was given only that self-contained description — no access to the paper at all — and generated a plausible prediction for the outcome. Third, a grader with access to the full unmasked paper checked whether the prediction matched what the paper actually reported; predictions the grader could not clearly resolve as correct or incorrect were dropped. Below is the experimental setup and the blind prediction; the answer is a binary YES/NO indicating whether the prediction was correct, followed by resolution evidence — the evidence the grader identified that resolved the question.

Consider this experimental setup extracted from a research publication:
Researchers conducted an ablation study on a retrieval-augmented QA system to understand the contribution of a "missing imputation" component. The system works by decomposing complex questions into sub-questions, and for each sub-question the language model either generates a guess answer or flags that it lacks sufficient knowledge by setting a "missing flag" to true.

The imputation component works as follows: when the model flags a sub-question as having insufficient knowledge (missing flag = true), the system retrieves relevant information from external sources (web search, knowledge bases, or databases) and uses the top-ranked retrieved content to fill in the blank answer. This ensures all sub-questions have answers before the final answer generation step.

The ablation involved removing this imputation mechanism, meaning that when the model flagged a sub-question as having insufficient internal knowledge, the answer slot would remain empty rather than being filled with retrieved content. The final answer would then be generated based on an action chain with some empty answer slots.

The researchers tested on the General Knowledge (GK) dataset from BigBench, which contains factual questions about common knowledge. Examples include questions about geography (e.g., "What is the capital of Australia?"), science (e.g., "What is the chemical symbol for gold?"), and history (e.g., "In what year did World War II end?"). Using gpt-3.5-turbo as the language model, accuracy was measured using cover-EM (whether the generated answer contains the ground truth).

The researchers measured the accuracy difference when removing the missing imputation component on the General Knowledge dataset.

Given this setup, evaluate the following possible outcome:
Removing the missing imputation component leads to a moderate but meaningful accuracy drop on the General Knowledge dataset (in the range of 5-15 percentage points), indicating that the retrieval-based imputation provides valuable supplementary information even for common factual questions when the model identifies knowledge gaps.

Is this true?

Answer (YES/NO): NO